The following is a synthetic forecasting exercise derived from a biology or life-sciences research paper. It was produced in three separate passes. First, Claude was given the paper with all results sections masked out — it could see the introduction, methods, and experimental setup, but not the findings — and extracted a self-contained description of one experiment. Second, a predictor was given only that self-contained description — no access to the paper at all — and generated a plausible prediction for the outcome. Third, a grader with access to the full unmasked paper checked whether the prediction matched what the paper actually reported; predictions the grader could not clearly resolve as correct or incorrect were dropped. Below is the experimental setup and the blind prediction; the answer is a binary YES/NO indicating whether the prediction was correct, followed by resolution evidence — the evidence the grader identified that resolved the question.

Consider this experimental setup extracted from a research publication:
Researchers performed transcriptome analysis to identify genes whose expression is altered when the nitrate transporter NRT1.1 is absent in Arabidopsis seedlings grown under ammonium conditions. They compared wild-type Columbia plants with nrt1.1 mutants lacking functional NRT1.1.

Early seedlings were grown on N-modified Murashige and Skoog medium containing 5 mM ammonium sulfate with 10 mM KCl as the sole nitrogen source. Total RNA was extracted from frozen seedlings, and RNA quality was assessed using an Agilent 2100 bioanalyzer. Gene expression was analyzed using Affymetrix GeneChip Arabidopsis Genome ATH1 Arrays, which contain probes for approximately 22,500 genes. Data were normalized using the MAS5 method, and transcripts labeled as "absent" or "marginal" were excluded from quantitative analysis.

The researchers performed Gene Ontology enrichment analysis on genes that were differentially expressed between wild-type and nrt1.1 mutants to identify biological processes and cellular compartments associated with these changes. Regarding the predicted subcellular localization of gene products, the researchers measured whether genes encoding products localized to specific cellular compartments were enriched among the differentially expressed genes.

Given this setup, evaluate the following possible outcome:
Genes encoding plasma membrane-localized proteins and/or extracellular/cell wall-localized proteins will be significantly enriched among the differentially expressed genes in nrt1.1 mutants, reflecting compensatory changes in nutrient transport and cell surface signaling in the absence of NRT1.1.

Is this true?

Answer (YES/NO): YES